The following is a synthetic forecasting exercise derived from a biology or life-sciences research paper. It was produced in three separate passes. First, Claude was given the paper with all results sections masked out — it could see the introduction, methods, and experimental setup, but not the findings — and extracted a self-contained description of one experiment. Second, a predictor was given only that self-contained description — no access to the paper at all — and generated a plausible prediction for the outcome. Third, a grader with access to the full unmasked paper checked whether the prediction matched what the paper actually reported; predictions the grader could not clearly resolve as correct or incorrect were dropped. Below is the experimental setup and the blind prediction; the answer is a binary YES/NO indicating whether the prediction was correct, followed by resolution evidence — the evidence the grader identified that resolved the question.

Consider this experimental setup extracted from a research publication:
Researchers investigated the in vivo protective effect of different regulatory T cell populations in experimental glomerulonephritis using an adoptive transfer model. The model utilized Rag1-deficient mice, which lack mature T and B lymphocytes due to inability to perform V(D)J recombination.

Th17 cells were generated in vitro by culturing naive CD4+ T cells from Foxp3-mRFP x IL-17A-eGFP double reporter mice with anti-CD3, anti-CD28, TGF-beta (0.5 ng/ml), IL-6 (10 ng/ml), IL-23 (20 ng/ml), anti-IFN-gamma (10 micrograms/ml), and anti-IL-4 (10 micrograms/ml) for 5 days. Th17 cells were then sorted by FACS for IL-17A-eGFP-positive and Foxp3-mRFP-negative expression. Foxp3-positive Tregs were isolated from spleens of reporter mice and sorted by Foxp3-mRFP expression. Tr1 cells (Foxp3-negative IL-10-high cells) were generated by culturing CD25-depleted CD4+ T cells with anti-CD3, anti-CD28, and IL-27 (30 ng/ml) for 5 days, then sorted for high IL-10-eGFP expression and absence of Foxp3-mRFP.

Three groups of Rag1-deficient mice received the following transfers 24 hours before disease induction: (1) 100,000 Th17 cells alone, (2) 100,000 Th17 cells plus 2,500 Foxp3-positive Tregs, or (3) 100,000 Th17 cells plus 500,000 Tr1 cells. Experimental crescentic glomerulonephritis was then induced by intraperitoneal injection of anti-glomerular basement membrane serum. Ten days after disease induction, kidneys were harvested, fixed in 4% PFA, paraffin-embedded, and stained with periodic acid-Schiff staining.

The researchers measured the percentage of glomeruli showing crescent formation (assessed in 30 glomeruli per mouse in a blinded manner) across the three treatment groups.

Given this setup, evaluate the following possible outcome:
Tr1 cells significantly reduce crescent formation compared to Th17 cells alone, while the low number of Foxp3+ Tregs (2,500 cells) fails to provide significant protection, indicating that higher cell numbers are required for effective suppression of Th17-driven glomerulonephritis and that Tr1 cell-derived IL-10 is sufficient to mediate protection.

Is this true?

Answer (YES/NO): NO